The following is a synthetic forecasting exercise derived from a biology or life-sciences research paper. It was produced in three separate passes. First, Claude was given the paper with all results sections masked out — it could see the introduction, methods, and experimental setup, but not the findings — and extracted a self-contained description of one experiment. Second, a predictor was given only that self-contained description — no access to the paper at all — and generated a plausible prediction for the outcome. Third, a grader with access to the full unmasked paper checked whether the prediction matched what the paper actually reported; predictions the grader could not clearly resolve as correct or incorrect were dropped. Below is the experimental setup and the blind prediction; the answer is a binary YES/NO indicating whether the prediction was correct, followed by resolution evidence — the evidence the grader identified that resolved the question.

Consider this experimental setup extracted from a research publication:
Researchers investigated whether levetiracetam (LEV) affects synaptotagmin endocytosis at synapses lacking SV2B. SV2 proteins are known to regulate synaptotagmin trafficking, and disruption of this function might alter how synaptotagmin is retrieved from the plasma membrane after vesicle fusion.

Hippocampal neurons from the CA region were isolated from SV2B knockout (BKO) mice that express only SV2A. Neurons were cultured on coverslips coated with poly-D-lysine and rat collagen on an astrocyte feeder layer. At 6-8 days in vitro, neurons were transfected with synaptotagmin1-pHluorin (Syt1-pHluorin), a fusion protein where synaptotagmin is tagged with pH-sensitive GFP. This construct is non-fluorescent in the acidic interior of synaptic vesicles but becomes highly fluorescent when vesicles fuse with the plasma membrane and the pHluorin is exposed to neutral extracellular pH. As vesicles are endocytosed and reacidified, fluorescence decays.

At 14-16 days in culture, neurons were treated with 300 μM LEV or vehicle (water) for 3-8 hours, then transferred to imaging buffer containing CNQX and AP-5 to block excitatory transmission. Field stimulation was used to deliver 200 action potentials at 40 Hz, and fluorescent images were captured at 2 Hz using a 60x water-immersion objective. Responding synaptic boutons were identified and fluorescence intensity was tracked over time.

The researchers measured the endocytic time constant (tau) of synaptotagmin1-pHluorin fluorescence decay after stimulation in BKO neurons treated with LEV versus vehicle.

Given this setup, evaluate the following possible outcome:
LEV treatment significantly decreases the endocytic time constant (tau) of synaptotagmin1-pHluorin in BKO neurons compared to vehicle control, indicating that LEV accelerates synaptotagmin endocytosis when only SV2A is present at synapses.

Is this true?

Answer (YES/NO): NO